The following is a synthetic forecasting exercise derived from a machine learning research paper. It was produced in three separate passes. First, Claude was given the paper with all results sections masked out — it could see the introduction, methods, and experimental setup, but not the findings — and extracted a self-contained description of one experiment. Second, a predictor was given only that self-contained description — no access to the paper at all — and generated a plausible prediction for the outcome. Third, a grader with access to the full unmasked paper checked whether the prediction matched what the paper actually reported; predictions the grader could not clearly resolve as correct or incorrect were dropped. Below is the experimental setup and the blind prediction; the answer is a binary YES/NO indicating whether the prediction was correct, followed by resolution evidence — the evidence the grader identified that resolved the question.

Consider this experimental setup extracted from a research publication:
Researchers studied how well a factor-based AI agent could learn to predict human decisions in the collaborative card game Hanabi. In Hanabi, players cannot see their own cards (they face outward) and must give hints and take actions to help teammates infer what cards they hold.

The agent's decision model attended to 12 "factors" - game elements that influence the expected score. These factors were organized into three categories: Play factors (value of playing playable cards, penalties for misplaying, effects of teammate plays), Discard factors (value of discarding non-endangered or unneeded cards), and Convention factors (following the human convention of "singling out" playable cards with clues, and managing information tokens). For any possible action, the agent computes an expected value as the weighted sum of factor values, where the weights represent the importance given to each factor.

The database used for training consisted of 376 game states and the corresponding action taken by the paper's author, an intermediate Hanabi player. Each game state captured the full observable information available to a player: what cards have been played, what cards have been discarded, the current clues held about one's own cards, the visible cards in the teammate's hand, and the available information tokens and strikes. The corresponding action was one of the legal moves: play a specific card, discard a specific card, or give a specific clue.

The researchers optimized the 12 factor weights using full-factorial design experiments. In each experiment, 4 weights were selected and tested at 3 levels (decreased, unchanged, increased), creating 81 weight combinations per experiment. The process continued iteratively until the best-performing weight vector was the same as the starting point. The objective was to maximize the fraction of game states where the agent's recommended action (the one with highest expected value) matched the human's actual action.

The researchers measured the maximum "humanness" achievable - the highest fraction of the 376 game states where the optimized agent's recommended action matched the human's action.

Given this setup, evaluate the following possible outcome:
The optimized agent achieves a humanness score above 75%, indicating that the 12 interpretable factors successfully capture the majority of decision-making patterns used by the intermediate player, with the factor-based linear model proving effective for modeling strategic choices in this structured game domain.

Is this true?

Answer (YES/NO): NO